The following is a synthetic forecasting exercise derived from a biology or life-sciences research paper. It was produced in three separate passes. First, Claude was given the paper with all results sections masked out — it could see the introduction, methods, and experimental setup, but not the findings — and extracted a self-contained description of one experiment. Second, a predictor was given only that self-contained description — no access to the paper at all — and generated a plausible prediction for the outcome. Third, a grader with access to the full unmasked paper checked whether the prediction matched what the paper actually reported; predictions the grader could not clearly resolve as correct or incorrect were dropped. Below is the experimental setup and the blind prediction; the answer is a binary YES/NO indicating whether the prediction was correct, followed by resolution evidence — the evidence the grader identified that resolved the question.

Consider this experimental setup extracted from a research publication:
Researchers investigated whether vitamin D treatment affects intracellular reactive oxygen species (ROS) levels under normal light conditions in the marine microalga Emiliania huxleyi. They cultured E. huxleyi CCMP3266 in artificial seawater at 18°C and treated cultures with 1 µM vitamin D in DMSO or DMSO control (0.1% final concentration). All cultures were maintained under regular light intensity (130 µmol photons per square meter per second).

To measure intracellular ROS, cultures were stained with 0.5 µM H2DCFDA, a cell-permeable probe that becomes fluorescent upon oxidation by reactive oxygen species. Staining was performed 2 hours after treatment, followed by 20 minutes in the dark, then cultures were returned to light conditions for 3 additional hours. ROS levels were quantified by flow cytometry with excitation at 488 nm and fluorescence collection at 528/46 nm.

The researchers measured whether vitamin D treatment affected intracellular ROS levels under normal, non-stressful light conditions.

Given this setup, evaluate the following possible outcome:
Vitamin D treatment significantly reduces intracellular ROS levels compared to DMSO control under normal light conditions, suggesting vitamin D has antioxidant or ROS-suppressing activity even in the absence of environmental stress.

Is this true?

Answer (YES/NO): NO